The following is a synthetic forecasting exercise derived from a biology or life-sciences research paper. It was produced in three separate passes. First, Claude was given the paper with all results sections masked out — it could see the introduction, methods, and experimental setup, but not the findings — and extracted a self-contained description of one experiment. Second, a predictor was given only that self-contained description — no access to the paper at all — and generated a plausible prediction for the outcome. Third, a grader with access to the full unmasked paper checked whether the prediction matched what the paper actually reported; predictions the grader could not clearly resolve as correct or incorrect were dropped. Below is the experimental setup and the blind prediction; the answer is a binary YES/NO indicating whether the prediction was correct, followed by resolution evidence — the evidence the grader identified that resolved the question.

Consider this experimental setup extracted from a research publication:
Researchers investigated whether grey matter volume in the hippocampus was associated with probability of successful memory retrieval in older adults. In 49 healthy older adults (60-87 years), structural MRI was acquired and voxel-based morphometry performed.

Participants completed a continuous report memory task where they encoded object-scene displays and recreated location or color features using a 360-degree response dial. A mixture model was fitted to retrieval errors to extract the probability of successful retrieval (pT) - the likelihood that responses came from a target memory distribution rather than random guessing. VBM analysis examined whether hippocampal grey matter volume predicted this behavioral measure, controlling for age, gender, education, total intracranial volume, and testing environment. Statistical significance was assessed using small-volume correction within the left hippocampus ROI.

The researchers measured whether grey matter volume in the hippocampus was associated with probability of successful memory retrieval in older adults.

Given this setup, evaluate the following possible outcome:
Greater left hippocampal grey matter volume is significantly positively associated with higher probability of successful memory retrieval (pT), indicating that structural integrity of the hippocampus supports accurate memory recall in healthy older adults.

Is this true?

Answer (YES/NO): NO